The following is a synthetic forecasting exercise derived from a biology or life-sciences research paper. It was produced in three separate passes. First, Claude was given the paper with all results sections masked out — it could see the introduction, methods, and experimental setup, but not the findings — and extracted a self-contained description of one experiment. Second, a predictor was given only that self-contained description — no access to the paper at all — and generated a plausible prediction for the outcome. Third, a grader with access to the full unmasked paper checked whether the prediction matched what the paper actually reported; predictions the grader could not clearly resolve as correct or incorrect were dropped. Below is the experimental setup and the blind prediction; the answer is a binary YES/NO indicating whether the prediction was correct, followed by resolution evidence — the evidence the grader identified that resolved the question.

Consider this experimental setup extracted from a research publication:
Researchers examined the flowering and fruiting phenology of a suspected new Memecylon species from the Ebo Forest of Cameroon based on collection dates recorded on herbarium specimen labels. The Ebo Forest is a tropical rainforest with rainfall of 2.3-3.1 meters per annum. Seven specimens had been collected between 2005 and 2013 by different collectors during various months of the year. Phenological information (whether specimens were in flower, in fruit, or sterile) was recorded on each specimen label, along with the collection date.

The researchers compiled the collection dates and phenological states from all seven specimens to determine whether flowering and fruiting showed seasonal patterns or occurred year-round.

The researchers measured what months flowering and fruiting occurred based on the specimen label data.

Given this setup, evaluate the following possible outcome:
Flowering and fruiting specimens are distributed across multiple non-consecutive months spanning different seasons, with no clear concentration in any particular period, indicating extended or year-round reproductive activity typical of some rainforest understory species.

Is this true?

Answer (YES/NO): NO